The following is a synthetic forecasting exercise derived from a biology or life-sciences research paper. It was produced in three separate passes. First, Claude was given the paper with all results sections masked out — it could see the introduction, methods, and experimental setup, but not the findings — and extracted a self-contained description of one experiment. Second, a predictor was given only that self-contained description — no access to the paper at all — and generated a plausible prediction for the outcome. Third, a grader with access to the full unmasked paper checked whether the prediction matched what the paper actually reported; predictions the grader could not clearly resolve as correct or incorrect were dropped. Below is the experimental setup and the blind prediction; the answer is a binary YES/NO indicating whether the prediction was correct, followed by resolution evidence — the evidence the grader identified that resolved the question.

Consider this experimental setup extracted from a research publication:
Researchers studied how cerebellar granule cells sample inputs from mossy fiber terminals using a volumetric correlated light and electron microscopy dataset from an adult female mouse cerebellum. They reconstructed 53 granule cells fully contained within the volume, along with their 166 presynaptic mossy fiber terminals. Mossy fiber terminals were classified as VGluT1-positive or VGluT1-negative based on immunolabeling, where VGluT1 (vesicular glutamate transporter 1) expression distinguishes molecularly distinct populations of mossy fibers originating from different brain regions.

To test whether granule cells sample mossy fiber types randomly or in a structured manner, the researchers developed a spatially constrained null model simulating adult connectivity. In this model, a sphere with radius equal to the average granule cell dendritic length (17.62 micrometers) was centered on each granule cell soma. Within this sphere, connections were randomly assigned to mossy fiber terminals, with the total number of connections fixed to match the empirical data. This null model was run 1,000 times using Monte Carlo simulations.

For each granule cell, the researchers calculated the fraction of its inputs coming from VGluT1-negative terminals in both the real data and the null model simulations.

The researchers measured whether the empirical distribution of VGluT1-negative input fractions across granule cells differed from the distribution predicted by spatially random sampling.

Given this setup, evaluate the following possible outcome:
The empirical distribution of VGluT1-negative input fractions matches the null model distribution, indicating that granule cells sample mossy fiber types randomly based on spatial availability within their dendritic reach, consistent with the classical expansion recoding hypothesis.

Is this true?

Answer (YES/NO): NO